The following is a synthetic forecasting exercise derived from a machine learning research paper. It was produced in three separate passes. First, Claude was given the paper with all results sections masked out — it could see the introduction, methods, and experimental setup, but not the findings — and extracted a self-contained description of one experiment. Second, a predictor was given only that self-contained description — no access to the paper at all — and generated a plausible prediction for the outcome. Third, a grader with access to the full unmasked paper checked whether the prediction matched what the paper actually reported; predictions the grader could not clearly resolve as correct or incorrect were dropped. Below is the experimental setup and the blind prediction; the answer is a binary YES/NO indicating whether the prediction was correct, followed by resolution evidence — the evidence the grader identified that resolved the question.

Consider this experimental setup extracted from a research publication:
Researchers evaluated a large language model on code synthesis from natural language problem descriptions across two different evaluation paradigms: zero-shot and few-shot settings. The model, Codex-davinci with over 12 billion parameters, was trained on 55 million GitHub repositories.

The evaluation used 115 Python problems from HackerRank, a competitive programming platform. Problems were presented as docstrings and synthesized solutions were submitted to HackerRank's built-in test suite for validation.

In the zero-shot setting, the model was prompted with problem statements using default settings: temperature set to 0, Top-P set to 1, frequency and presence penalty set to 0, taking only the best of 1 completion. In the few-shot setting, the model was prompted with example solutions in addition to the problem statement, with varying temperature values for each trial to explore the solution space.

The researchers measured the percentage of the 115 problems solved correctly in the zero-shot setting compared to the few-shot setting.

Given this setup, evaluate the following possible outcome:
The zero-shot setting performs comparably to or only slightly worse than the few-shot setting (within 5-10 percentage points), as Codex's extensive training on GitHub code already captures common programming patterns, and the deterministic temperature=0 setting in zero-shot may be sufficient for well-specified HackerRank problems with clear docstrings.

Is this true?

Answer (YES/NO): YES